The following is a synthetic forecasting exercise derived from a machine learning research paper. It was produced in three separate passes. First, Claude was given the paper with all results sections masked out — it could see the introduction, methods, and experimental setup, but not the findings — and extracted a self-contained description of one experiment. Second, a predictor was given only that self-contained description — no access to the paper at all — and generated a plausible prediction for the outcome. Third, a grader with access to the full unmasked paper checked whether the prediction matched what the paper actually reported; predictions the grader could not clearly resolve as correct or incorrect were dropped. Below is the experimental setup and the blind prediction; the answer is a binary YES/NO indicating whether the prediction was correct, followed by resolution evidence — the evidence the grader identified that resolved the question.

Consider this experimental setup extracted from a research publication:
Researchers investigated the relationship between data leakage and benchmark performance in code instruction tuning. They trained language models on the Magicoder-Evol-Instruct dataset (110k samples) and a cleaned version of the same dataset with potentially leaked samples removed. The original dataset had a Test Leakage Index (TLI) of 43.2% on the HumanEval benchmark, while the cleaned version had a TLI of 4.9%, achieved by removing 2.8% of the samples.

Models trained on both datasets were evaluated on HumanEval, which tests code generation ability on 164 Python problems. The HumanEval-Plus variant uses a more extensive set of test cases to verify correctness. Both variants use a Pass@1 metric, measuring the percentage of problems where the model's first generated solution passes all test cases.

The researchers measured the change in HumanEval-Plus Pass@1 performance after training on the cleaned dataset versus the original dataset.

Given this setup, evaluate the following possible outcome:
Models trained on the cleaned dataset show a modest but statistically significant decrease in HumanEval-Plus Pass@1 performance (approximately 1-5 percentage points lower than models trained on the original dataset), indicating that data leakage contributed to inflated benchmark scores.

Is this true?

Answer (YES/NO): YES